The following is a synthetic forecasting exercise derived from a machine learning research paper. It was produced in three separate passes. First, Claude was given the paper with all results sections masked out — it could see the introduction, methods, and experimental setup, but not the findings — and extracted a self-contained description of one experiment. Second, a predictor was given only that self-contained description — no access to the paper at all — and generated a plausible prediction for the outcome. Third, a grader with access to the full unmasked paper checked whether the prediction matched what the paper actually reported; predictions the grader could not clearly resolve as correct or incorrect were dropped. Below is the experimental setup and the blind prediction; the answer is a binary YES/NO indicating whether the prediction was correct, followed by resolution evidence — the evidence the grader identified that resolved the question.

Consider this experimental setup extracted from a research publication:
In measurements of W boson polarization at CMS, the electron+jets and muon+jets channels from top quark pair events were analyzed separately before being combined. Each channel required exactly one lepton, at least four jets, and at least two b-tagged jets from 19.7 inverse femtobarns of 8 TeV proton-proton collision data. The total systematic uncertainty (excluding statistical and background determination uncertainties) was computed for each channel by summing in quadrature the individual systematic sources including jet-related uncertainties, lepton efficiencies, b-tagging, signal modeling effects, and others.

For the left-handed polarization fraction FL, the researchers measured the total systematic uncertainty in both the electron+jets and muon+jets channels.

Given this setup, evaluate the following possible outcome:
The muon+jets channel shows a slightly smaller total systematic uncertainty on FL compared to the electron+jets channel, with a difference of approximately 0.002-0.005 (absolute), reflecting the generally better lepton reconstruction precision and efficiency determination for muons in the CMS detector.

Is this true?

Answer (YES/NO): NO